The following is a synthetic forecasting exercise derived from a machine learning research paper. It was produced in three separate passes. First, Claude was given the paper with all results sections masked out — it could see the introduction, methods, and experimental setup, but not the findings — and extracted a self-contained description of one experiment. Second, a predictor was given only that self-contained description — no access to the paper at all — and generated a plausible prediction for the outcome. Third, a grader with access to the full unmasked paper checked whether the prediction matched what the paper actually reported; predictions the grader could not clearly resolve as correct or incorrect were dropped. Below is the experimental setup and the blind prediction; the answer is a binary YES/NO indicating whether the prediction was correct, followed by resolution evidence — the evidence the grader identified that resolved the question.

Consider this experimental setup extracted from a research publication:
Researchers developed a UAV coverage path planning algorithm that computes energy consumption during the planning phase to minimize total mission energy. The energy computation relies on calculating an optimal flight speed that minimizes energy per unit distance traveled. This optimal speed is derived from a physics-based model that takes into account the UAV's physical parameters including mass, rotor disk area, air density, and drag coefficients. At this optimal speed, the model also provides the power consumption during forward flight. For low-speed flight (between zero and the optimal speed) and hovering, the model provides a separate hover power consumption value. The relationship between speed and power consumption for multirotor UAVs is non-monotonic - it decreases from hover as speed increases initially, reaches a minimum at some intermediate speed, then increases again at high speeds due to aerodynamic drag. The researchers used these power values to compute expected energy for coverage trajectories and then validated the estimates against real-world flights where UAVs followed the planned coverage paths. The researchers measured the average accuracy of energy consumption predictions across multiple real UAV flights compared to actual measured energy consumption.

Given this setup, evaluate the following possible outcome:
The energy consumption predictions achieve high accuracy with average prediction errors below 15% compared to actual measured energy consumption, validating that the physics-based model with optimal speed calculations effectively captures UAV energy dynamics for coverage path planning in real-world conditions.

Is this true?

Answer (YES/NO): YES